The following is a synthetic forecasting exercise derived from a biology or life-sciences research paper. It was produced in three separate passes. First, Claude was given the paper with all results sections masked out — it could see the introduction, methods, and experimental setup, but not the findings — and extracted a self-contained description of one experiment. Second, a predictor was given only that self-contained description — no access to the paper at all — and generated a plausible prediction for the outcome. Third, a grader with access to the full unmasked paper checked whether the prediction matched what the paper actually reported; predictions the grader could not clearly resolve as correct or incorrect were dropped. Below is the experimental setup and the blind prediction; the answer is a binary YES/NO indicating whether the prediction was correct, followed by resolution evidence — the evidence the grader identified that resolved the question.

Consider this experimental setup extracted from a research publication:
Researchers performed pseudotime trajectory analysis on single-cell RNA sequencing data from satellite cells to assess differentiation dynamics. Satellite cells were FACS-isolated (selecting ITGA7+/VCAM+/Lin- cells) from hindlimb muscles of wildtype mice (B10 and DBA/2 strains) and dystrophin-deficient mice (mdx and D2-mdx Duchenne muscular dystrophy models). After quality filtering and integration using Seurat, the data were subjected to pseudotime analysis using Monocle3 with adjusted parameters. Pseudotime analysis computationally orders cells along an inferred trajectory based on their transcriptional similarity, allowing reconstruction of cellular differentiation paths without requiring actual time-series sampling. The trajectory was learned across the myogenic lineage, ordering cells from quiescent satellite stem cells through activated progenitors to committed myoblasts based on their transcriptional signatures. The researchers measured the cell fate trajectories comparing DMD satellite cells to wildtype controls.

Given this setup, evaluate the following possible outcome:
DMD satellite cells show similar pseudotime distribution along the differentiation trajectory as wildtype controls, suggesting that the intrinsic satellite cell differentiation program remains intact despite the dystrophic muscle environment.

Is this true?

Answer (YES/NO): NO